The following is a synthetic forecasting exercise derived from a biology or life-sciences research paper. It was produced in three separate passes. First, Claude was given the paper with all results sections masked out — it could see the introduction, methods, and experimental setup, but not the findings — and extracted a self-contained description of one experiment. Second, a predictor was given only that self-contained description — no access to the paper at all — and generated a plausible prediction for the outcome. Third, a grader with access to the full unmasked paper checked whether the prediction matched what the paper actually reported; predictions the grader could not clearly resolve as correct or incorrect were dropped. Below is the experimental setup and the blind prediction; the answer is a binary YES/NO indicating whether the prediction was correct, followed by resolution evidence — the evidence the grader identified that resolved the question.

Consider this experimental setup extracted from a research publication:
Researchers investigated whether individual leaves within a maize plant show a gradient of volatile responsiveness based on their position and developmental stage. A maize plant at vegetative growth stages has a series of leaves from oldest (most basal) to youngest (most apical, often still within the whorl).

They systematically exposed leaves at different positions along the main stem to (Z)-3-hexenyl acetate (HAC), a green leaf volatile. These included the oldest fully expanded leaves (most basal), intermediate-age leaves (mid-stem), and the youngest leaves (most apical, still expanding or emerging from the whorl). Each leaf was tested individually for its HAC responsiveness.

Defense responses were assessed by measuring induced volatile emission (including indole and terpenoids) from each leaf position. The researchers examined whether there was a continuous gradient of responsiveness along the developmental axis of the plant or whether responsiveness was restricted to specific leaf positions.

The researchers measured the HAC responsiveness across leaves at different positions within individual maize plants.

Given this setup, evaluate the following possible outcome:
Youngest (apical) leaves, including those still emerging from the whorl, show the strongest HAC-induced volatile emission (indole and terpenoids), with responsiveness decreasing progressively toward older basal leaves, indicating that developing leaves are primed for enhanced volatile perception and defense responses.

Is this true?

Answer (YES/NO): YES